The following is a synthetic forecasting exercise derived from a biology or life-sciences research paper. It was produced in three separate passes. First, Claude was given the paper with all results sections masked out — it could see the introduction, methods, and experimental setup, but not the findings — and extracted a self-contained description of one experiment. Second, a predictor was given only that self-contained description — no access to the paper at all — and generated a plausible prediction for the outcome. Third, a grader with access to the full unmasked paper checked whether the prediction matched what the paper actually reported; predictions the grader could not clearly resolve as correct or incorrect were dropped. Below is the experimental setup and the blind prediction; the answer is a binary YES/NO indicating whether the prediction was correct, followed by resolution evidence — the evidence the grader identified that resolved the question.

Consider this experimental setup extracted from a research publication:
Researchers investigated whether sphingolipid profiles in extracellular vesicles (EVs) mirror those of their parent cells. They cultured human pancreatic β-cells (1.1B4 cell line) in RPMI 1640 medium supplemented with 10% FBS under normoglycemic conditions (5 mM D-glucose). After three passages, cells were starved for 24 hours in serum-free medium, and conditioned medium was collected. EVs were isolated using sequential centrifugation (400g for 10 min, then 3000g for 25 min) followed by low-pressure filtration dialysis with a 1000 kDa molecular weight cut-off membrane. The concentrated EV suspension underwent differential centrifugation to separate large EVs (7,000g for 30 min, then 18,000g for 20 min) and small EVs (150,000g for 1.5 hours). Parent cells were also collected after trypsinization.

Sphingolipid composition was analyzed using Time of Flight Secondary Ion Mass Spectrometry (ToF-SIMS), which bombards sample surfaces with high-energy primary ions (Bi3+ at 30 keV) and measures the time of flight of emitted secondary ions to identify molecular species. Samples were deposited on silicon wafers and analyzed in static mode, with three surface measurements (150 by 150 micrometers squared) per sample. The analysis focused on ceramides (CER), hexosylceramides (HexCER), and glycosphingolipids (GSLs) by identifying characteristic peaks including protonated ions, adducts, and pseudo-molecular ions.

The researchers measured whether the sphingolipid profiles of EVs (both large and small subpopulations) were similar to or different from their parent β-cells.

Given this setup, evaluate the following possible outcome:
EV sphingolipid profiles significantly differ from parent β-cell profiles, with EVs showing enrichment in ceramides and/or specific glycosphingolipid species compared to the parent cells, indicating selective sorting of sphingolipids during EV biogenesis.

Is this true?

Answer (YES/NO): YES